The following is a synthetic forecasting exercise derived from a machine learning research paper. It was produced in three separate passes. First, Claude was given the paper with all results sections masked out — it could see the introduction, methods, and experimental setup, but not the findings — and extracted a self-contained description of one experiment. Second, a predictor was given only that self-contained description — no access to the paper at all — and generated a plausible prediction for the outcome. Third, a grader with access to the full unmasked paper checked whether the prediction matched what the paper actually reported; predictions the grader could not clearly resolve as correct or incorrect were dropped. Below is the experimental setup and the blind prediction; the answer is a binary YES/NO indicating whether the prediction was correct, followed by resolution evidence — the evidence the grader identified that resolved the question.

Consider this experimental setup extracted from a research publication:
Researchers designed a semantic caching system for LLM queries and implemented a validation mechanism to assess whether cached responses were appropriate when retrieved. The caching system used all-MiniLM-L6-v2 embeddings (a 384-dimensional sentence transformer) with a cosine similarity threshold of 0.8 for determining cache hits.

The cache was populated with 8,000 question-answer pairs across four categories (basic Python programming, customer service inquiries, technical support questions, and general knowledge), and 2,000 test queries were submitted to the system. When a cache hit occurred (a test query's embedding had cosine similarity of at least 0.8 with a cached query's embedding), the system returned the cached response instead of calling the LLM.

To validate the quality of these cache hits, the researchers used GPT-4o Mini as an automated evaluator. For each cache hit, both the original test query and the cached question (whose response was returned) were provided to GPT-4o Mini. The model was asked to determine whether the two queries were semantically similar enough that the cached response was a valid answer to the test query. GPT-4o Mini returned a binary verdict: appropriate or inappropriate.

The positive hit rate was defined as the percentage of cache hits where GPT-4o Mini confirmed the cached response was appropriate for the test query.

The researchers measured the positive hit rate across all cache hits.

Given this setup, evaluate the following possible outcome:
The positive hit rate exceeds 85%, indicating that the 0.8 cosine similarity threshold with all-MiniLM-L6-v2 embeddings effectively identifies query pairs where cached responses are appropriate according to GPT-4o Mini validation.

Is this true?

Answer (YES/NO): YES